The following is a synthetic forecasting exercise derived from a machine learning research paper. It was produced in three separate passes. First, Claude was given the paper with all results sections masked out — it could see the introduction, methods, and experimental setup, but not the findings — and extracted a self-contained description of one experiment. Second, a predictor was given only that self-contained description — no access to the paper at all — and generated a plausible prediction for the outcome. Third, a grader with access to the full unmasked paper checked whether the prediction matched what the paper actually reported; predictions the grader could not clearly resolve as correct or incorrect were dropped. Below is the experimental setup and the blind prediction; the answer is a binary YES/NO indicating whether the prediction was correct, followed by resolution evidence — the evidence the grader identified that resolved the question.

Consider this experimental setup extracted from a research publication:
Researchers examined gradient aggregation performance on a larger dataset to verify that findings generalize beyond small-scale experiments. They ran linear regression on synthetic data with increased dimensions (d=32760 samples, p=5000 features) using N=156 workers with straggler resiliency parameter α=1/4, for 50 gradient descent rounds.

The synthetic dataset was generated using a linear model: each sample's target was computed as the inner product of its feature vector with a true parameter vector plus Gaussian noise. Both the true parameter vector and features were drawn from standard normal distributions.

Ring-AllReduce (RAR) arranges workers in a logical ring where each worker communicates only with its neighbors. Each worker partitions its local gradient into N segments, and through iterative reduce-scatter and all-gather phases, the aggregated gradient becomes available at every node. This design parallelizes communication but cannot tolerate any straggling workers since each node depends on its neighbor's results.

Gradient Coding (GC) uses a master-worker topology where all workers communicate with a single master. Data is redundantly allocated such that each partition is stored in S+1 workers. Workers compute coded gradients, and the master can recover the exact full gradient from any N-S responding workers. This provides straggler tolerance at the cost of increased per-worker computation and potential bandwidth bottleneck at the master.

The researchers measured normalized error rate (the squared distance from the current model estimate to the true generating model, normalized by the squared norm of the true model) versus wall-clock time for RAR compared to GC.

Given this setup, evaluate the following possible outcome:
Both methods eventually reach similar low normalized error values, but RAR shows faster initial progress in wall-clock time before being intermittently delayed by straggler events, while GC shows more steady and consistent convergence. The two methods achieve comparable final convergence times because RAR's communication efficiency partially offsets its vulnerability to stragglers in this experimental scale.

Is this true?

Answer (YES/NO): NO